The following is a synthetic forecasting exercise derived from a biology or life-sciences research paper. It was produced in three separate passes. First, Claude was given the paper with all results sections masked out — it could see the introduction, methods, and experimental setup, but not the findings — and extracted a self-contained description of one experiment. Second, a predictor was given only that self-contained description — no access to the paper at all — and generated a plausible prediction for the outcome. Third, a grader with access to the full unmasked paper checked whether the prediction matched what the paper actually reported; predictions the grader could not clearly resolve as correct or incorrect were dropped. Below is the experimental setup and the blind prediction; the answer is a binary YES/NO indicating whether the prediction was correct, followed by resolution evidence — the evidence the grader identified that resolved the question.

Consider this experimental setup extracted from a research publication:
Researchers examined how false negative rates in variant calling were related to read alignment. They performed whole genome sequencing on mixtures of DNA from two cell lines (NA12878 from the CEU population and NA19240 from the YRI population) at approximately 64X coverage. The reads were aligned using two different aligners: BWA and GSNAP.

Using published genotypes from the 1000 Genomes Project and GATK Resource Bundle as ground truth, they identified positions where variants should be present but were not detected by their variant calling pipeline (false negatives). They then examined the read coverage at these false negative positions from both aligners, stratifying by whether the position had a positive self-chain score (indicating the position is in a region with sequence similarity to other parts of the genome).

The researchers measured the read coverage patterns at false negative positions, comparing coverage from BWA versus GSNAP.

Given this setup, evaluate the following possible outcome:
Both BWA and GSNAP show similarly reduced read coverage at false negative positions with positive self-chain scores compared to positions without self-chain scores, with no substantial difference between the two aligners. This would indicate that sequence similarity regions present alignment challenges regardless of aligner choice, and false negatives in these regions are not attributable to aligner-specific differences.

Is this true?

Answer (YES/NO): NO